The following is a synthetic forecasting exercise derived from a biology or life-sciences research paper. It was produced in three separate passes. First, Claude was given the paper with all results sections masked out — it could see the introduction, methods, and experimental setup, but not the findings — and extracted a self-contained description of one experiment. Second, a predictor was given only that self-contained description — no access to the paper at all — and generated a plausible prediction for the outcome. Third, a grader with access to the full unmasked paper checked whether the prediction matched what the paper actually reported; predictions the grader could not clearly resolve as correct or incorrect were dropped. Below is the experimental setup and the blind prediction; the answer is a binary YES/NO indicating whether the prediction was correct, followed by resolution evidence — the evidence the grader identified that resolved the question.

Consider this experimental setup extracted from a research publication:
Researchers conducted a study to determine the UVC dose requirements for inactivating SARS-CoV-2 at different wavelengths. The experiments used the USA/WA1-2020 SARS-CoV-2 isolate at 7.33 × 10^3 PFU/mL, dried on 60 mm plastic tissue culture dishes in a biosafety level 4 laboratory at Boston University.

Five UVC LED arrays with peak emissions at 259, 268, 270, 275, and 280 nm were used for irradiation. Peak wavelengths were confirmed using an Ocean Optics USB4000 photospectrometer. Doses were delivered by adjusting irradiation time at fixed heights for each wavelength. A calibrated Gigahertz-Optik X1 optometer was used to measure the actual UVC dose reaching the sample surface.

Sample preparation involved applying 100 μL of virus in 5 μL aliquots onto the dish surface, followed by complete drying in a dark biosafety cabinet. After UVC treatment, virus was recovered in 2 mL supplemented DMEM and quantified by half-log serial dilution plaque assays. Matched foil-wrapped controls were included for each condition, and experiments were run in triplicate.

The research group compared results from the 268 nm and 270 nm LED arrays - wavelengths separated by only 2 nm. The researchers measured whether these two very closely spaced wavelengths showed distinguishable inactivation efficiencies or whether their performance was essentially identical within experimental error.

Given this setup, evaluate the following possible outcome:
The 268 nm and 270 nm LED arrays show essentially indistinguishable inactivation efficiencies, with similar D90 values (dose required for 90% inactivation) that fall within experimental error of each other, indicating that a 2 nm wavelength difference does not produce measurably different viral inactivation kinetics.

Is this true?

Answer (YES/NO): NO